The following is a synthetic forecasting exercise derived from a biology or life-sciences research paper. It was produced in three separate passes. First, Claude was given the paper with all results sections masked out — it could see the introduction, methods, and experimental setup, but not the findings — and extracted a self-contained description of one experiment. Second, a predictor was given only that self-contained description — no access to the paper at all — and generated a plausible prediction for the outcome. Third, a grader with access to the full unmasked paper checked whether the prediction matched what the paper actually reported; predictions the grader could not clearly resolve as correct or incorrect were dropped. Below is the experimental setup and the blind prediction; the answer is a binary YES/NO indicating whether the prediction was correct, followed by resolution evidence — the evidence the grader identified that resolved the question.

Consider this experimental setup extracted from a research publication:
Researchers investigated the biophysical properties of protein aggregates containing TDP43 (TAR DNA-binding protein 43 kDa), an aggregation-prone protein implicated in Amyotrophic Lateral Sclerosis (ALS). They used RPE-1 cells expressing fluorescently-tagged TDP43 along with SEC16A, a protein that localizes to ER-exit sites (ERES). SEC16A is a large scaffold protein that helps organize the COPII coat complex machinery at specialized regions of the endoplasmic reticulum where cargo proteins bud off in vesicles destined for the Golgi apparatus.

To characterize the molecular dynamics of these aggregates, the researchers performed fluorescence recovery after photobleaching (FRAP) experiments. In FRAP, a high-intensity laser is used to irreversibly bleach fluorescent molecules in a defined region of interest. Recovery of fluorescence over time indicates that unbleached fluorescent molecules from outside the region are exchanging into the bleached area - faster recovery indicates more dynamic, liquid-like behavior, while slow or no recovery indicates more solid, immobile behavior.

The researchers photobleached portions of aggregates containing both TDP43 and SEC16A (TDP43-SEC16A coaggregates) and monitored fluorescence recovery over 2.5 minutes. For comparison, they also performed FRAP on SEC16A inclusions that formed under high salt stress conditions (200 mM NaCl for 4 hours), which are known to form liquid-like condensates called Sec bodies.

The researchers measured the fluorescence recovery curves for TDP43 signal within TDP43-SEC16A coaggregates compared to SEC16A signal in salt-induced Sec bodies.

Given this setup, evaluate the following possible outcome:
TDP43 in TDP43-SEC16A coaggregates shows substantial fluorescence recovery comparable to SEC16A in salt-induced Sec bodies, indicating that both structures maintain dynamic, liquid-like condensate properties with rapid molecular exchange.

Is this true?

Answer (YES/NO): NO